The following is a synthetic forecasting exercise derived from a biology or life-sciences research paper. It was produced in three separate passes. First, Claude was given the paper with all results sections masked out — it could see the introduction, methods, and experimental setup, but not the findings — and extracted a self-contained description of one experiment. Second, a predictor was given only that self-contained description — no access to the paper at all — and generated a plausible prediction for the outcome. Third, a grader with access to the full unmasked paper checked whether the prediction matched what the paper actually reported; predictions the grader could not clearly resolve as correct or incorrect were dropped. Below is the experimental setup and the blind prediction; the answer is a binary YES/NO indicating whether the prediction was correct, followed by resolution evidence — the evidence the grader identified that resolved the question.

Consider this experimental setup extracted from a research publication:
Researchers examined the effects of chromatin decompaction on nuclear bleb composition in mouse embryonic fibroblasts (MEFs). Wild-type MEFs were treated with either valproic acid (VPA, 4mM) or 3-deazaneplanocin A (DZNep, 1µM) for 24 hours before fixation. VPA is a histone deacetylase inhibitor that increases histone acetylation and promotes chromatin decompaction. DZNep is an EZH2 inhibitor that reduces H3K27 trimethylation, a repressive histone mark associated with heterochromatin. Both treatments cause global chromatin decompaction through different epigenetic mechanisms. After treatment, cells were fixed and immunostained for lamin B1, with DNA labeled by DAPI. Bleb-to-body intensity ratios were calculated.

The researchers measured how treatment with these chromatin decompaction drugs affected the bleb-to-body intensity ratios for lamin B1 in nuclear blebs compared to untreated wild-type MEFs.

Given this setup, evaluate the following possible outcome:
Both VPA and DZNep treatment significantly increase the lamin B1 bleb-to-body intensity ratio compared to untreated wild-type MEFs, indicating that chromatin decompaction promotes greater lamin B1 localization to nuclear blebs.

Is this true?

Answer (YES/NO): NO